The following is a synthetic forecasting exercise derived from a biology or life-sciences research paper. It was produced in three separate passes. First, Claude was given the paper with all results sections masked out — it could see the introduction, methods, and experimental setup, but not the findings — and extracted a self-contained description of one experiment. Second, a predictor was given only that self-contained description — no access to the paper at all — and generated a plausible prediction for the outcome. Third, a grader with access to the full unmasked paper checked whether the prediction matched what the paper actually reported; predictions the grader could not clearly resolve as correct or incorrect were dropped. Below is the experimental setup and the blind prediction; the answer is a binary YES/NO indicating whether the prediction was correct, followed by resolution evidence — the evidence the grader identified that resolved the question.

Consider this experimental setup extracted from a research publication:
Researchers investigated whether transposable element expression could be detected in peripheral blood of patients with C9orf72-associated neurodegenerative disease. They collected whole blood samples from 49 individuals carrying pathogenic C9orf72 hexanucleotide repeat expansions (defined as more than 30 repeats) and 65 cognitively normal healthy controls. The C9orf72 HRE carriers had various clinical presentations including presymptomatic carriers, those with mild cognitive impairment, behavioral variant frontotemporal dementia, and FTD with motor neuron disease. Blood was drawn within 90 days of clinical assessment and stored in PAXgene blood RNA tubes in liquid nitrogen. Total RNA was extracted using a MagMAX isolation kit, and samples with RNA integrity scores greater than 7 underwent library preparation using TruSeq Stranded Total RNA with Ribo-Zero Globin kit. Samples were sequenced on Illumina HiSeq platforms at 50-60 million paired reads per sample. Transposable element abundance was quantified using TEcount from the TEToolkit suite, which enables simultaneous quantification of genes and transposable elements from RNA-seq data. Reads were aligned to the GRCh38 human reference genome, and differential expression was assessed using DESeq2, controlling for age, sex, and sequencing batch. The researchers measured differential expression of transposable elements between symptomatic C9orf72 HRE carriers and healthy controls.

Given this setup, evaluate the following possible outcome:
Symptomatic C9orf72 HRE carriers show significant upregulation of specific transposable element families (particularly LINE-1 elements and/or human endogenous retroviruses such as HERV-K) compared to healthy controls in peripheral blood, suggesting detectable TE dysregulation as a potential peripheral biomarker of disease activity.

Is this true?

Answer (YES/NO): YES